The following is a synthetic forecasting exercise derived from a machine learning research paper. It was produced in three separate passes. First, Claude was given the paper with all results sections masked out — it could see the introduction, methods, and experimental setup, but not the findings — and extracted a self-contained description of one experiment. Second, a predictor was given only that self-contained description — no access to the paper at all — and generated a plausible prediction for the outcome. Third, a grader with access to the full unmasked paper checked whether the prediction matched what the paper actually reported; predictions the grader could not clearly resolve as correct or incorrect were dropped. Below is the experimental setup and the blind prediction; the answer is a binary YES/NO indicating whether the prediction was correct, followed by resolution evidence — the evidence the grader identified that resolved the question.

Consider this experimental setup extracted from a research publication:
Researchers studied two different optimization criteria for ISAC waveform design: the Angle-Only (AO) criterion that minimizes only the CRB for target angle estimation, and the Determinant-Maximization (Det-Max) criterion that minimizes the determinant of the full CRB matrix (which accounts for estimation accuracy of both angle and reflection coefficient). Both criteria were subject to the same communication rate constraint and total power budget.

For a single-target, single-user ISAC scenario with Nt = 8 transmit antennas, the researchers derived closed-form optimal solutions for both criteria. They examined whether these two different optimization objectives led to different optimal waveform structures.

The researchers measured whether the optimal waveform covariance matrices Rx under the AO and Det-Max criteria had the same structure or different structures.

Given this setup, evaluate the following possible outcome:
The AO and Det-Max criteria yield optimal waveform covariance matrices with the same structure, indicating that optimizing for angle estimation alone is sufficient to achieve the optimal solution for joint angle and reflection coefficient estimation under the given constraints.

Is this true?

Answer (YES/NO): YES